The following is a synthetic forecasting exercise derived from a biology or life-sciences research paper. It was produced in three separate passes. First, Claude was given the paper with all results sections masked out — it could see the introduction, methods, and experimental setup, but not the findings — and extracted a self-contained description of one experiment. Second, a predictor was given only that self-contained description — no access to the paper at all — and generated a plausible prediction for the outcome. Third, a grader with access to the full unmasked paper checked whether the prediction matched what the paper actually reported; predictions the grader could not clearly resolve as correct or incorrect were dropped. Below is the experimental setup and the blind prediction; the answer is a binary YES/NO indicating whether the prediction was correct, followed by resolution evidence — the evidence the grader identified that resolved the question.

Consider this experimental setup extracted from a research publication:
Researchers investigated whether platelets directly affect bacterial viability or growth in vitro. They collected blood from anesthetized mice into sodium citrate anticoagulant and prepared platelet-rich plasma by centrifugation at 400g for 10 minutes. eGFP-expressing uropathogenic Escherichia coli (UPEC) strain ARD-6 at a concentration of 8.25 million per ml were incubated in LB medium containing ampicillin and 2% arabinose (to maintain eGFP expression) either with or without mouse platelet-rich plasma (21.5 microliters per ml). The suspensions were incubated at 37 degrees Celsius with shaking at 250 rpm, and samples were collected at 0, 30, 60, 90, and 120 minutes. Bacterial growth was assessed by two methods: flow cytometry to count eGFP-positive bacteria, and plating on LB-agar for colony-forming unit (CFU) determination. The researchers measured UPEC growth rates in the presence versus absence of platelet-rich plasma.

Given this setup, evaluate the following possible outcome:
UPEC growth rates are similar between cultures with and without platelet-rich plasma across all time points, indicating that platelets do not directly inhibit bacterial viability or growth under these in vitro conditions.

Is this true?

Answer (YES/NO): YES